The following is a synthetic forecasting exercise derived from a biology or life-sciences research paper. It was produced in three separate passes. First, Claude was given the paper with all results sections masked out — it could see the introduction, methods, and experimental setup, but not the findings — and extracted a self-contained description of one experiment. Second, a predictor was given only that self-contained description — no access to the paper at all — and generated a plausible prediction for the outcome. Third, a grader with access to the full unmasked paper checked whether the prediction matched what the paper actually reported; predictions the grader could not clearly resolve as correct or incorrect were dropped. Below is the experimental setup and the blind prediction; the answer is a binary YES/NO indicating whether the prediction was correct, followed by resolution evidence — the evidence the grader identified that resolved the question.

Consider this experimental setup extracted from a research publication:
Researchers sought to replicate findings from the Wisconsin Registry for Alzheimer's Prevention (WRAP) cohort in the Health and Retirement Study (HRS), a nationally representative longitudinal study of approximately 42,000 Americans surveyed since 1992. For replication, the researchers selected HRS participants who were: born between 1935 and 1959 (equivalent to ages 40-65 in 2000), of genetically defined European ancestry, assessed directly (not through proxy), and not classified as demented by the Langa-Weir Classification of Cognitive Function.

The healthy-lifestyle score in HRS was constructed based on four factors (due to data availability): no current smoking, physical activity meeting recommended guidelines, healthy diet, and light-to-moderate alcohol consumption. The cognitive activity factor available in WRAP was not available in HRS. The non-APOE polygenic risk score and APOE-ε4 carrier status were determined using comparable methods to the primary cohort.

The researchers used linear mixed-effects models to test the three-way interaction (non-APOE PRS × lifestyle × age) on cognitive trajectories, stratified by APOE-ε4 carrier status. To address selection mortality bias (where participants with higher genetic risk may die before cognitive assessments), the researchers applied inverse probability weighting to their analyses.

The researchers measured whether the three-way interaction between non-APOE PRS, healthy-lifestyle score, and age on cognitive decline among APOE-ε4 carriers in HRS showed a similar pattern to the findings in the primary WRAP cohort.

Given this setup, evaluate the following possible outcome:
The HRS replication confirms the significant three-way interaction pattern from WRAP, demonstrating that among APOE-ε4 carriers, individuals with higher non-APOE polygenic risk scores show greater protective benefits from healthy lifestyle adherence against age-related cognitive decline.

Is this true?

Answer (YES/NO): YES